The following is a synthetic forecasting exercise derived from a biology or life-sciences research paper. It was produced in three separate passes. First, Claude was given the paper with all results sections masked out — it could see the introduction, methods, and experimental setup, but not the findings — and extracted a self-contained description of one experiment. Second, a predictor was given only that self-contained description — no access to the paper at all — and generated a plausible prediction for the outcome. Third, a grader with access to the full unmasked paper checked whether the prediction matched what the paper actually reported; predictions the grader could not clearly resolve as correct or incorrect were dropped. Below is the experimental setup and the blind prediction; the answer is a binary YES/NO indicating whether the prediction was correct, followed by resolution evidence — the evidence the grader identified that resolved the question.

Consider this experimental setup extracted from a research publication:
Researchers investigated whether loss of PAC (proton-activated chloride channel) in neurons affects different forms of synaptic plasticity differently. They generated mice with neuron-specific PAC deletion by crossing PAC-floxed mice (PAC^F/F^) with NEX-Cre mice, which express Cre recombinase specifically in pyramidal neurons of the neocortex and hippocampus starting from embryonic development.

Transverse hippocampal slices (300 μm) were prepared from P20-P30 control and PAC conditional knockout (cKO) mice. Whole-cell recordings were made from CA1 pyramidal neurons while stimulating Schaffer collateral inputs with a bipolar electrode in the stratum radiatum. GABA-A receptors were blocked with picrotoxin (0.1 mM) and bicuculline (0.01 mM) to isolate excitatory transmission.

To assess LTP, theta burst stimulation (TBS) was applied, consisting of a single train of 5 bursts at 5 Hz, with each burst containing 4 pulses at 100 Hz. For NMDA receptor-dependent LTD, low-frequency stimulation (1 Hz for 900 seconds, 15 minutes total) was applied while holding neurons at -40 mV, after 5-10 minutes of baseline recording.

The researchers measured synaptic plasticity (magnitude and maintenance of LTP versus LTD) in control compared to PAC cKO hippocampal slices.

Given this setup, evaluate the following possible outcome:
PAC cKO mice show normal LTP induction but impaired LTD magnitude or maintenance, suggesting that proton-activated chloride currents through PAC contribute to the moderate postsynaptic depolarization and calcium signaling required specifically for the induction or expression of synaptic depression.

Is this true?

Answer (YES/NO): YES